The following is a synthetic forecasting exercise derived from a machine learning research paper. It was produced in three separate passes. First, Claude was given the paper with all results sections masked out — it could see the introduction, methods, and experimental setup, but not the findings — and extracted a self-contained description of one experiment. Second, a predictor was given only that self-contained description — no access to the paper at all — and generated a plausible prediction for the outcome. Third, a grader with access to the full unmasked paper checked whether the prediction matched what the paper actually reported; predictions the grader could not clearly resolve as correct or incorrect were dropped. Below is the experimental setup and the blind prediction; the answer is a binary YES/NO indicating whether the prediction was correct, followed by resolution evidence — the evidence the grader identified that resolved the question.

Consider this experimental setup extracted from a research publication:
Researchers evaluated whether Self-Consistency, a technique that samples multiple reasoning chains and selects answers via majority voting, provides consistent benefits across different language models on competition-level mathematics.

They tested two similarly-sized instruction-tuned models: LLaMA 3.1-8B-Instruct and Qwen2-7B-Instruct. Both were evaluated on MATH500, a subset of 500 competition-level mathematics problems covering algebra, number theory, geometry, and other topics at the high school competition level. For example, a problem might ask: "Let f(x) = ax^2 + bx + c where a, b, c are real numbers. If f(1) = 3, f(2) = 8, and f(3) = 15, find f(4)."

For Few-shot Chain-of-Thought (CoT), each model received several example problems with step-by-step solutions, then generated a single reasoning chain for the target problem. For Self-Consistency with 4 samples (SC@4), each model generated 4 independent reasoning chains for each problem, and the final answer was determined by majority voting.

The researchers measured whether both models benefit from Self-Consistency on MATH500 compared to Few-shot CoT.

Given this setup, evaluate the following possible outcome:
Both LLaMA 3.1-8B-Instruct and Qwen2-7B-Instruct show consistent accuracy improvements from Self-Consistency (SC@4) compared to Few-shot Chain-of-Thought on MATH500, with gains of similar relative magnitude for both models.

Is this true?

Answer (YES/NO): NO